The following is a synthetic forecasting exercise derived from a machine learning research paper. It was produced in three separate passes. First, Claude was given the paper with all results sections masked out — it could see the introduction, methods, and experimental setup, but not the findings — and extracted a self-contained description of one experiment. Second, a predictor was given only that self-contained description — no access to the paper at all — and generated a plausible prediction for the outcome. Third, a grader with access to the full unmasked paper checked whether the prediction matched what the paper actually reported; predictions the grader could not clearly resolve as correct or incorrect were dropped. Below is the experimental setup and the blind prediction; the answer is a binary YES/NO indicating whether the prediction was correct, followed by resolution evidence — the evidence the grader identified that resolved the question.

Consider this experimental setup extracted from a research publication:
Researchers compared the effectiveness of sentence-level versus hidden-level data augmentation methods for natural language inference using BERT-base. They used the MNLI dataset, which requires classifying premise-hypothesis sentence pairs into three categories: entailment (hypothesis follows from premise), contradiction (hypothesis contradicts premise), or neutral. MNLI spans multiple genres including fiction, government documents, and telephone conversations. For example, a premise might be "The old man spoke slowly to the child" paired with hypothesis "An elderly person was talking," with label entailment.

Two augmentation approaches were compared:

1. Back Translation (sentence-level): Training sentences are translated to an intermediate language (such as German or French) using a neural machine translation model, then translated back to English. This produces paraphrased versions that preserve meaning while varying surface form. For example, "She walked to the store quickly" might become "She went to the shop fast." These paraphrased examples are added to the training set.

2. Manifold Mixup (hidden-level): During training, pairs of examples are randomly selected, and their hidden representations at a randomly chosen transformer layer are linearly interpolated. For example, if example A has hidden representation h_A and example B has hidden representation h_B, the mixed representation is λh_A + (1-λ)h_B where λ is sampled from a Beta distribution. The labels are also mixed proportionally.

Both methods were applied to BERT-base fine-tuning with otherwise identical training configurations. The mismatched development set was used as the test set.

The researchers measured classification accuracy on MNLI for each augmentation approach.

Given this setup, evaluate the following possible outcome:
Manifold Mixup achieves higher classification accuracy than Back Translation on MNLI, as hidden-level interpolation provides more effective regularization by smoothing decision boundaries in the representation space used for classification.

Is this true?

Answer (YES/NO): NO